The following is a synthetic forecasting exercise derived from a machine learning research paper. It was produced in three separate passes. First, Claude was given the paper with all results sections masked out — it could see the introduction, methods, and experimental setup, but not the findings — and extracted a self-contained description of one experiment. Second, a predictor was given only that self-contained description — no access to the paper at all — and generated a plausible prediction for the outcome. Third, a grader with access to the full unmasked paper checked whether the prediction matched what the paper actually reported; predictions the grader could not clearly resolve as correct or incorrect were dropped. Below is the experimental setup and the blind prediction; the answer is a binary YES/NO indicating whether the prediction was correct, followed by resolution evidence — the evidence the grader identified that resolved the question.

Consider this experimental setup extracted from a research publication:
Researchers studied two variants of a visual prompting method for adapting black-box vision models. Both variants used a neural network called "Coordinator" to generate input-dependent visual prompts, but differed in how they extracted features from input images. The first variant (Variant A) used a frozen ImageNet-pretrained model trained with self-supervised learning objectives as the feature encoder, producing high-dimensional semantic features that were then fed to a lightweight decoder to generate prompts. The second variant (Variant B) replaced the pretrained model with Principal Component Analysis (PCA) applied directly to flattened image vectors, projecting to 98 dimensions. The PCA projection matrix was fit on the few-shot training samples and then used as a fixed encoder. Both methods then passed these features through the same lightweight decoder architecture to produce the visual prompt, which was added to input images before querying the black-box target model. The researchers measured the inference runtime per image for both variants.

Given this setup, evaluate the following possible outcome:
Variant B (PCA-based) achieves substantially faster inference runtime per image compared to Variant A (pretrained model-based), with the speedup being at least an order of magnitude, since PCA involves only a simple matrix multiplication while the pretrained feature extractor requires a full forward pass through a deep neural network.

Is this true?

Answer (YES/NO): NO